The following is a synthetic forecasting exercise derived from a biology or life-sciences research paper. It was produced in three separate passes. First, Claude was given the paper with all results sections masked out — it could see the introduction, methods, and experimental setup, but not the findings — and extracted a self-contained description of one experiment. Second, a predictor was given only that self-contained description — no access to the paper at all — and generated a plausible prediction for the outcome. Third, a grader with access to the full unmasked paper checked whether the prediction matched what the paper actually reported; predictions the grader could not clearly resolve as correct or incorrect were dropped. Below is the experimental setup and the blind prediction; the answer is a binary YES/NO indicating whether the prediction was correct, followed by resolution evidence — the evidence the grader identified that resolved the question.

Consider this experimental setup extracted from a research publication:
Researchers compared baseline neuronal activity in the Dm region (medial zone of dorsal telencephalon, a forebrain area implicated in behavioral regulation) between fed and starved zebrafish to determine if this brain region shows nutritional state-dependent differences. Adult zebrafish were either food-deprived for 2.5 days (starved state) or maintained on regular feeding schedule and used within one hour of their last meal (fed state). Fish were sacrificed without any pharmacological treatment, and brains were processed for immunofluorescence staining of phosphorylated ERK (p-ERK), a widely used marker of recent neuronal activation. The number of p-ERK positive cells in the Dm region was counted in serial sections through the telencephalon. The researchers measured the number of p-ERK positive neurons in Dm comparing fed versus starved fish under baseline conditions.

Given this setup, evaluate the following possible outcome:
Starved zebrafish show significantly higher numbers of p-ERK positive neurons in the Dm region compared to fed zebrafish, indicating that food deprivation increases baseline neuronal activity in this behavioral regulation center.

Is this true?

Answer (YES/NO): NO